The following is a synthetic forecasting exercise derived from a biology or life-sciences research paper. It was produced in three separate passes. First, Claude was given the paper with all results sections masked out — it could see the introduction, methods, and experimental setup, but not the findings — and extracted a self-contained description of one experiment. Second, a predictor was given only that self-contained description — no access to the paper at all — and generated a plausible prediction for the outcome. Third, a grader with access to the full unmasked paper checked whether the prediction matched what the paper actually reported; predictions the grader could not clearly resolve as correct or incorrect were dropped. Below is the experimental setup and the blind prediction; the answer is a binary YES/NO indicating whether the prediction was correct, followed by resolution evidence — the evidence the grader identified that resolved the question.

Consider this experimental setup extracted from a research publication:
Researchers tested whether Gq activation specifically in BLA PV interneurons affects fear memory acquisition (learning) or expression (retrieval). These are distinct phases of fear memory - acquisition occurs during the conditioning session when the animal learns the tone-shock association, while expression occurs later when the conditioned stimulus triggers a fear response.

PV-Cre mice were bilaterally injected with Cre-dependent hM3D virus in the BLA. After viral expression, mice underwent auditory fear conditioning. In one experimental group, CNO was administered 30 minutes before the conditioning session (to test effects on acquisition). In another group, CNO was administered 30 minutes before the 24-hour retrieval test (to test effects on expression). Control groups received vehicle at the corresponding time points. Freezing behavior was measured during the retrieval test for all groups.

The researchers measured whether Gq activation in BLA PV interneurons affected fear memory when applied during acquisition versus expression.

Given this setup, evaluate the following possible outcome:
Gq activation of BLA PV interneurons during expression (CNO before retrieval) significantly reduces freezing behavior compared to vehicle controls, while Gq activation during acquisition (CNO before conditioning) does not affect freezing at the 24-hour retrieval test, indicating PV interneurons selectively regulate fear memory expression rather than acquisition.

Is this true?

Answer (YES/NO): NO